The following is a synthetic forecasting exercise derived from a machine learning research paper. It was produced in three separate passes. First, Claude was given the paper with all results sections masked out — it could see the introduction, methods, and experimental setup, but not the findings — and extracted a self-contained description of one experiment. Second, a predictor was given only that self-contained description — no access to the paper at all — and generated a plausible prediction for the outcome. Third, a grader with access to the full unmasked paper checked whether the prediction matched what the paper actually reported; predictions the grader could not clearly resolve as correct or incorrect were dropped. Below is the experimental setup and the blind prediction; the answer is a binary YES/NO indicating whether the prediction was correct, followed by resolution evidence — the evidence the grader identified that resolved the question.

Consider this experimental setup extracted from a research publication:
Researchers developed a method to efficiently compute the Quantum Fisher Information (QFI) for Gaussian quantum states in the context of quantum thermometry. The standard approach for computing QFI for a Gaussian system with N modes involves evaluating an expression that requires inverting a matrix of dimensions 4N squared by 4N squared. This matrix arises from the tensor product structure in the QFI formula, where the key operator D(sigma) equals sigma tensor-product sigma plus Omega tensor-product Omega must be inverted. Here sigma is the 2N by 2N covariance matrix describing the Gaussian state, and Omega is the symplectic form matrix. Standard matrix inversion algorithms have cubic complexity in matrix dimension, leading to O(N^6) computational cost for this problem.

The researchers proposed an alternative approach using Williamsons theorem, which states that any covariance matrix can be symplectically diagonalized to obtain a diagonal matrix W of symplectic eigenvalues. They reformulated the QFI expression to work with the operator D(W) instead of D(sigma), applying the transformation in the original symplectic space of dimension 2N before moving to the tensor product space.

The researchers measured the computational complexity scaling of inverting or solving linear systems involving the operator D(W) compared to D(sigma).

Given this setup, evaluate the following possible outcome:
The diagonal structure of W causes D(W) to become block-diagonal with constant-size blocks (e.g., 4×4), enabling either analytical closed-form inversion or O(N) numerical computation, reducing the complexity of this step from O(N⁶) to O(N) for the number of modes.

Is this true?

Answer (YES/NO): NO